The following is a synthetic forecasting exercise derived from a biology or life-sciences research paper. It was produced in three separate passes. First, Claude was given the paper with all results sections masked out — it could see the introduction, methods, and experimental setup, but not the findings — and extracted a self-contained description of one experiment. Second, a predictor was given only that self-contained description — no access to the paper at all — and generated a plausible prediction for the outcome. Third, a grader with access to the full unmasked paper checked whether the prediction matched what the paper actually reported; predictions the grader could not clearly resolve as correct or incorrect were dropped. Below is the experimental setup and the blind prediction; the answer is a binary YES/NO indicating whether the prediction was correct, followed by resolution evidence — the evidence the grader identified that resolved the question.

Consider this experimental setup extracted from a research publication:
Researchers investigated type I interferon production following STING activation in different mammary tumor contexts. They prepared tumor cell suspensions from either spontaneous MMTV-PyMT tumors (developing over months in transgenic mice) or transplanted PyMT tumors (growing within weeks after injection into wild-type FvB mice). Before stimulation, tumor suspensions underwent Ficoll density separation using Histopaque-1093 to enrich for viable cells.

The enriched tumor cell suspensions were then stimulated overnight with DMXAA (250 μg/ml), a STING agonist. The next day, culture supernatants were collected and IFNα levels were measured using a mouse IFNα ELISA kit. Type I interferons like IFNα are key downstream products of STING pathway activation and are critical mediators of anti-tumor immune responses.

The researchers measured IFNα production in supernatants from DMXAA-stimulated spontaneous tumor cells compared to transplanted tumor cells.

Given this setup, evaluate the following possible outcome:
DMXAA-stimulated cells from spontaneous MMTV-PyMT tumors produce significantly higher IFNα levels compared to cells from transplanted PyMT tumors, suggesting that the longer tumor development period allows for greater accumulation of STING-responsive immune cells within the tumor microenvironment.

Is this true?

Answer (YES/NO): NO